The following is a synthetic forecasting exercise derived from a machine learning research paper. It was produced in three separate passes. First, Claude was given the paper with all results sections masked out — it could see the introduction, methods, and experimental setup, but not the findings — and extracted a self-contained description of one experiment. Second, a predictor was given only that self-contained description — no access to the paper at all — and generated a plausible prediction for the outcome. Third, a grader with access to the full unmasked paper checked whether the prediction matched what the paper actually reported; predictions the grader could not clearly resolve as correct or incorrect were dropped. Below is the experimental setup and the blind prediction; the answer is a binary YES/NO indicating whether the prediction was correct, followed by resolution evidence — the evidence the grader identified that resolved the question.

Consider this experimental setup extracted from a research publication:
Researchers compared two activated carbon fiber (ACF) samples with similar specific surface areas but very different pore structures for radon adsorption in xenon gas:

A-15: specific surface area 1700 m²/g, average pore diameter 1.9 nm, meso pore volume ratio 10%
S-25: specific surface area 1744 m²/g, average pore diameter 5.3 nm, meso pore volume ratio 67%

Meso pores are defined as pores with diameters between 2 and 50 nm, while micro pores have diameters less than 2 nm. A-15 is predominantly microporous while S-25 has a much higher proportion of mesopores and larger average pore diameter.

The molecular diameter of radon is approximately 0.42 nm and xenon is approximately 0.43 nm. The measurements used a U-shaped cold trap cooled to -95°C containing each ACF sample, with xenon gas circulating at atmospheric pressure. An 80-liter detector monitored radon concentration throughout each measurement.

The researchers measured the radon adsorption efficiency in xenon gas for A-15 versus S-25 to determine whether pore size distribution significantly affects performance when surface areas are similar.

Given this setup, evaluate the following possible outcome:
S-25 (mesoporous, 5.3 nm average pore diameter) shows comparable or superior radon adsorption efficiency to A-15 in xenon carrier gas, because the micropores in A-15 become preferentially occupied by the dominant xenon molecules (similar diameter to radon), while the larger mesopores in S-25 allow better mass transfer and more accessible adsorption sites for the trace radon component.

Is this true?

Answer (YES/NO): YES